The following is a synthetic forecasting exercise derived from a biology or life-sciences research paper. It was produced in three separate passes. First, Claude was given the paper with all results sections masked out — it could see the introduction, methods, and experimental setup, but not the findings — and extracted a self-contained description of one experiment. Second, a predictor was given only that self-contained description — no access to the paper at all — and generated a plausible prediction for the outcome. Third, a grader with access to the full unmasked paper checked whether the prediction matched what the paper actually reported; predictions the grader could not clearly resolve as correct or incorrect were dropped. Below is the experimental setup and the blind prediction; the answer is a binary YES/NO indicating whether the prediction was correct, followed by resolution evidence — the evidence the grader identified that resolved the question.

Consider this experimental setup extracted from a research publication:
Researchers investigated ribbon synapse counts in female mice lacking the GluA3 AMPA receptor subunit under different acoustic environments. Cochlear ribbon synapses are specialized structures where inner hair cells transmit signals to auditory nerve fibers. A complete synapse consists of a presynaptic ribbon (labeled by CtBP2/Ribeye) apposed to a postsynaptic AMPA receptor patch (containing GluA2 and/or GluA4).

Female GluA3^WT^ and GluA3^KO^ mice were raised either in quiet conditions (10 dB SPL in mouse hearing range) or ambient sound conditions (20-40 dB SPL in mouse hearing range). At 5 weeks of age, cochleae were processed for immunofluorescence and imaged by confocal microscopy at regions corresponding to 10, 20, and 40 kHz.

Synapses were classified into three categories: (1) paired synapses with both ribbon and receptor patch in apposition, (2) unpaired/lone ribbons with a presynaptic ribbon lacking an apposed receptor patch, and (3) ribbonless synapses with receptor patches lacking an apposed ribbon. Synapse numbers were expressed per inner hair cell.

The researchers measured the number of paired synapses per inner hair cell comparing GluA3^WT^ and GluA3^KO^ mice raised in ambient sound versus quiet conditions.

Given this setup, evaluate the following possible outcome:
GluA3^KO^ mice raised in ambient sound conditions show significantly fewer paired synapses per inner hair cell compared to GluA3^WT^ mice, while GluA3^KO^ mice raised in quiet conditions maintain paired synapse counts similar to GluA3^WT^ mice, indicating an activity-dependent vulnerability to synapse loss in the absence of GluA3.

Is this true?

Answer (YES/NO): NO